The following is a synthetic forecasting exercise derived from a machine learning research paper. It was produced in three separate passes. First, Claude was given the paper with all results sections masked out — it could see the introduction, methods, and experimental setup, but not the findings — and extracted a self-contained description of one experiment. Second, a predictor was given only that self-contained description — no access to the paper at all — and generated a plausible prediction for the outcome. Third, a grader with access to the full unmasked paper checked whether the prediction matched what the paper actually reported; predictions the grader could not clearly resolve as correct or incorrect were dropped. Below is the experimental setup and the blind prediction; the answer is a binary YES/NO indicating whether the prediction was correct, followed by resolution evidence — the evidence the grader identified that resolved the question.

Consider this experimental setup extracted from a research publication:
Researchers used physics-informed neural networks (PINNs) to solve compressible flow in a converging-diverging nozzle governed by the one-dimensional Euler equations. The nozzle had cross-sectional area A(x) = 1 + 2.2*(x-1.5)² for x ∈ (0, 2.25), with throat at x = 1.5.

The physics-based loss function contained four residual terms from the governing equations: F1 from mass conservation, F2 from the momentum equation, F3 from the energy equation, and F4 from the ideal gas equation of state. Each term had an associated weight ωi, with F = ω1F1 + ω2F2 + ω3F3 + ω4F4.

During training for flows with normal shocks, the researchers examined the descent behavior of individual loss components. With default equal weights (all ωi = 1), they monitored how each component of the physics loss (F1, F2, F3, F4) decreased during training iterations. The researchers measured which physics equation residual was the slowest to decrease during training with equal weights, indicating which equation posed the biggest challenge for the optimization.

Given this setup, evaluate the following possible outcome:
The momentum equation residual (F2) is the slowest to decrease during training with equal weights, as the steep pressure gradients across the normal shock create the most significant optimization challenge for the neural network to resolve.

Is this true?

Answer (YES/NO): YES